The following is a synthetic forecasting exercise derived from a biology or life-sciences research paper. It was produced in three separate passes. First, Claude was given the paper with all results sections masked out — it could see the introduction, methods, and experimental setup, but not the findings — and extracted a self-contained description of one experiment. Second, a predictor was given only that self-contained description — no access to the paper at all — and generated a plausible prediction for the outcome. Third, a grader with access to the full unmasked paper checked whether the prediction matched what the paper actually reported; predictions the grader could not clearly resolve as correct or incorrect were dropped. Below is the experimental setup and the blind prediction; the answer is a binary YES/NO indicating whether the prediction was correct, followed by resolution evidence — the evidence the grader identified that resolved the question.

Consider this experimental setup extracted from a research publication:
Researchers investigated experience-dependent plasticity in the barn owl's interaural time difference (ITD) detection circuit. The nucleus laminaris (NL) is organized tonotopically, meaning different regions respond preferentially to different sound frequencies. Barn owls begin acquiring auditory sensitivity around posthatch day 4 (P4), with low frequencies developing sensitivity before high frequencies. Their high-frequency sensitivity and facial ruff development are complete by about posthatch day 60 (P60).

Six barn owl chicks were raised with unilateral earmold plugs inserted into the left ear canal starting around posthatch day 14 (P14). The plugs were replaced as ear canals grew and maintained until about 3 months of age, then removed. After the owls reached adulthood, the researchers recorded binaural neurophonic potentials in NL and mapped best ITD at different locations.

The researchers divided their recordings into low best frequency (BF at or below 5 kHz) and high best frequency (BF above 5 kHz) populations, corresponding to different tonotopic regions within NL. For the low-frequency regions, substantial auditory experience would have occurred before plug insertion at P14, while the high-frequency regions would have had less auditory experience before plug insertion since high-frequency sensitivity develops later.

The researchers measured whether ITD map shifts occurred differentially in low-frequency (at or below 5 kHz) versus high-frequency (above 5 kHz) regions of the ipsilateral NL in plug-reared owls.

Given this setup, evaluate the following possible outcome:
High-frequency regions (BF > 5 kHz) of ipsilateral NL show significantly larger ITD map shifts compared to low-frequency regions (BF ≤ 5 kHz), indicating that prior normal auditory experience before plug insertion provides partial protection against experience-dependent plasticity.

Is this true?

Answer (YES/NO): YES